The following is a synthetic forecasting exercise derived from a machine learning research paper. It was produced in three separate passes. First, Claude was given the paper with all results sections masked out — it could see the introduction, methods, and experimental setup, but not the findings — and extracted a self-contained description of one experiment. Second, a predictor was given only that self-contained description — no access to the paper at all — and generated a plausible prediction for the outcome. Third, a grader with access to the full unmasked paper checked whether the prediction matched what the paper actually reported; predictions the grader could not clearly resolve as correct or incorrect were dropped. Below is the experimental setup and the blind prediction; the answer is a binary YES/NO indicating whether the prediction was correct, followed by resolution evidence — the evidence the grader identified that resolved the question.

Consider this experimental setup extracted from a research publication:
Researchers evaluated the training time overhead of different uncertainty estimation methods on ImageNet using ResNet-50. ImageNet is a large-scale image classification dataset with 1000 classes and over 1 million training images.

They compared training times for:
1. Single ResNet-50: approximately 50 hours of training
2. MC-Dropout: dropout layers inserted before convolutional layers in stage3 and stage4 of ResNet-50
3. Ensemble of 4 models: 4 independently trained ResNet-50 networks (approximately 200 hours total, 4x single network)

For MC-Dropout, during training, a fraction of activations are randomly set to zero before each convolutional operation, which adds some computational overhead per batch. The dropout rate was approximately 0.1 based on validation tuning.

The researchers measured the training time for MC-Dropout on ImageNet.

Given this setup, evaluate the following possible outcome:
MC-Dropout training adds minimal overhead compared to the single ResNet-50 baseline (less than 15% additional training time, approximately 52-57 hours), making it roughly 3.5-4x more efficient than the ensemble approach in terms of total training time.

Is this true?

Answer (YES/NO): NO